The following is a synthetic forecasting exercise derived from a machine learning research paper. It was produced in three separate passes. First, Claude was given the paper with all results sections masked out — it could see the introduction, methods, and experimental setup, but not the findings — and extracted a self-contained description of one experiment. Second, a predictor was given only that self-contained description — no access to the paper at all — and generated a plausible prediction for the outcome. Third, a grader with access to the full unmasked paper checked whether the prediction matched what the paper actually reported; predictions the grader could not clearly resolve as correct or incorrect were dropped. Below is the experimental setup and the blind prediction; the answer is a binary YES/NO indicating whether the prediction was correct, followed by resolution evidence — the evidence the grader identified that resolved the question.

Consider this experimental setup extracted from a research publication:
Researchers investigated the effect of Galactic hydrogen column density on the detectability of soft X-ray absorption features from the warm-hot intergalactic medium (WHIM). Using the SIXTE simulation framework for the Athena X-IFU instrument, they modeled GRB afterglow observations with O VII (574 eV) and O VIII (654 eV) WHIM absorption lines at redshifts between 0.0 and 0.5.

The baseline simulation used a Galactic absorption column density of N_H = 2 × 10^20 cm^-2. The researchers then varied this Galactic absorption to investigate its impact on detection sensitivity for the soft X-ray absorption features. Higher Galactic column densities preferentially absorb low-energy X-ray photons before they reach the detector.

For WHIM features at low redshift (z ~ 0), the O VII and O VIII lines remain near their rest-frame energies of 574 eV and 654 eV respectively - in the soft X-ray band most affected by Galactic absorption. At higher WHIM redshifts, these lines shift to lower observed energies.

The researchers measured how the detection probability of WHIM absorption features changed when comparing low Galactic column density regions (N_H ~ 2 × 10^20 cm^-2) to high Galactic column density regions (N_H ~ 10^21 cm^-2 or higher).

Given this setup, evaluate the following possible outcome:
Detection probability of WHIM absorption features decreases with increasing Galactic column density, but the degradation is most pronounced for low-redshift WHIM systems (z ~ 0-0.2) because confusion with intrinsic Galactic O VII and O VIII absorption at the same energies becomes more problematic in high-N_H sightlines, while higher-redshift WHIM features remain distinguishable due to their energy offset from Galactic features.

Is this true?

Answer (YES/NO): NO